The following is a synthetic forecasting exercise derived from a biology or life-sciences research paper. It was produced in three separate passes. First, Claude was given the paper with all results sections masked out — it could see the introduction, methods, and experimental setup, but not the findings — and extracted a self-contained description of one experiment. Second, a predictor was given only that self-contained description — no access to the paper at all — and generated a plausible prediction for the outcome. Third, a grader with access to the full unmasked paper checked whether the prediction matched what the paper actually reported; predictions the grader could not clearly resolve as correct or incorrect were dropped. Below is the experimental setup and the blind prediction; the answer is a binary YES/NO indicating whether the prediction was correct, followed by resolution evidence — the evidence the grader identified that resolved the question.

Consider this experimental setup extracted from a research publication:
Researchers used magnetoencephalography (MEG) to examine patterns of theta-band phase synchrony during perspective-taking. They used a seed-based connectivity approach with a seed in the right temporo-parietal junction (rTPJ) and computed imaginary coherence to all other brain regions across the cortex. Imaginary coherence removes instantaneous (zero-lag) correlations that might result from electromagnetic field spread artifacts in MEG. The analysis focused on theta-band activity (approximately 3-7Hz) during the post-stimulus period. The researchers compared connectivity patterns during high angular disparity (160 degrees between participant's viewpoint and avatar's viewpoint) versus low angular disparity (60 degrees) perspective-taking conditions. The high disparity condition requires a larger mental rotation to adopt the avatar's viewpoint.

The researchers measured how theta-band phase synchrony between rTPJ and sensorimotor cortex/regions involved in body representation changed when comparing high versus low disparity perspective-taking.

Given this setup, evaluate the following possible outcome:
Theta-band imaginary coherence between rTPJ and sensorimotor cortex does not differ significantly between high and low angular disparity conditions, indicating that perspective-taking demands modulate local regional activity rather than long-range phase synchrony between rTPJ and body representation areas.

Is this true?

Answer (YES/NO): NO